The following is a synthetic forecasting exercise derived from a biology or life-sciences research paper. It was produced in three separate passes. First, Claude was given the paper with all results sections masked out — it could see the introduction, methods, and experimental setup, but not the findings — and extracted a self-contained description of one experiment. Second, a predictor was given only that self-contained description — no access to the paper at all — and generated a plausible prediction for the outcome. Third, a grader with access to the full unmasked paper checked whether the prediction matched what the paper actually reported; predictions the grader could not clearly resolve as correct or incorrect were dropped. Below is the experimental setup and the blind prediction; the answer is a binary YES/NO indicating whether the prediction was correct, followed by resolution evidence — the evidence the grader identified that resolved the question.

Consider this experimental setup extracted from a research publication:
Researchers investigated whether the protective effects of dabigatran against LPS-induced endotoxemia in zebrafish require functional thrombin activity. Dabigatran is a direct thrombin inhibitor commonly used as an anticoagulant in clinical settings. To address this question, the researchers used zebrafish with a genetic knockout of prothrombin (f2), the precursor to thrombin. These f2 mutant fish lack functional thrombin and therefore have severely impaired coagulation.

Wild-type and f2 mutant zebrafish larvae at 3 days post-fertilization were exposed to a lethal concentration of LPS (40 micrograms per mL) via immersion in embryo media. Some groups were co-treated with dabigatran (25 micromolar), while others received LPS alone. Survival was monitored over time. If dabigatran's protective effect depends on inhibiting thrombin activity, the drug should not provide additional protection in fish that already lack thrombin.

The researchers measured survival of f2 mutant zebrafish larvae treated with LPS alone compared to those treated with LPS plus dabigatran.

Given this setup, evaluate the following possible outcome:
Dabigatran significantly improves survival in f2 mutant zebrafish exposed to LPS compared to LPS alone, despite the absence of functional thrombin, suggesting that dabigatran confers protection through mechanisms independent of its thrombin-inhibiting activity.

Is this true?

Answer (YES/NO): YES